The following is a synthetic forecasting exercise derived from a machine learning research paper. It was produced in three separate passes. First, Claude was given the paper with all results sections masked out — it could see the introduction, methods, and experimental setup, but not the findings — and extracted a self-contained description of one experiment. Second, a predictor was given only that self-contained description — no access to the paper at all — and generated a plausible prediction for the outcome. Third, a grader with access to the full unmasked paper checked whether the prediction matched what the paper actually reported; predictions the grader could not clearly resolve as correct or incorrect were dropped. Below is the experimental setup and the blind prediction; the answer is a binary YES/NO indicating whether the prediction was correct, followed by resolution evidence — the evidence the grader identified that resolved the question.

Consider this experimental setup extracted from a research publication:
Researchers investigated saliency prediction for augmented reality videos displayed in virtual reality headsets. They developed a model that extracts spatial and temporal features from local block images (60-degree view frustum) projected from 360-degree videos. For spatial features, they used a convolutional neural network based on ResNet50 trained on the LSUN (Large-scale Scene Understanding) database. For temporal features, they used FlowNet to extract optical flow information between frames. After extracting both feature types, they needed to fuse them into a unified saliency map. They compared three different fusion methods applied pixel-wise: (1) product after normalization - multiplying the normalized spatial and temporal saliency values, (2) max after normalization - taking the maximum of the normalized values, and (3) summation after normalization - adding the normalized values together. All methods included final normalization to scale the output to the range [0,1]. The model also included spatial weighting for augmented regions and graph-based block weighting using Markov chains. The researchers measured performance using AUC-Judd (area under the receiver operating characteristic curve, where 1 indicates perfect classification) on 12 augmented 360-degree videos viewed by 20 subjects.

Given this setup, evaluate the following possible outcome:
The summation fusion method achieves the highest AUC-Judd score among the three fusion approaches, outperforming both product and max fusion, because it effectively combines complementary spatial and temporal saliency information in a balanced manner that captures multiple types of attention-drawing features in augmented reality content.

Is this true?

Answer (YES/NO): YES